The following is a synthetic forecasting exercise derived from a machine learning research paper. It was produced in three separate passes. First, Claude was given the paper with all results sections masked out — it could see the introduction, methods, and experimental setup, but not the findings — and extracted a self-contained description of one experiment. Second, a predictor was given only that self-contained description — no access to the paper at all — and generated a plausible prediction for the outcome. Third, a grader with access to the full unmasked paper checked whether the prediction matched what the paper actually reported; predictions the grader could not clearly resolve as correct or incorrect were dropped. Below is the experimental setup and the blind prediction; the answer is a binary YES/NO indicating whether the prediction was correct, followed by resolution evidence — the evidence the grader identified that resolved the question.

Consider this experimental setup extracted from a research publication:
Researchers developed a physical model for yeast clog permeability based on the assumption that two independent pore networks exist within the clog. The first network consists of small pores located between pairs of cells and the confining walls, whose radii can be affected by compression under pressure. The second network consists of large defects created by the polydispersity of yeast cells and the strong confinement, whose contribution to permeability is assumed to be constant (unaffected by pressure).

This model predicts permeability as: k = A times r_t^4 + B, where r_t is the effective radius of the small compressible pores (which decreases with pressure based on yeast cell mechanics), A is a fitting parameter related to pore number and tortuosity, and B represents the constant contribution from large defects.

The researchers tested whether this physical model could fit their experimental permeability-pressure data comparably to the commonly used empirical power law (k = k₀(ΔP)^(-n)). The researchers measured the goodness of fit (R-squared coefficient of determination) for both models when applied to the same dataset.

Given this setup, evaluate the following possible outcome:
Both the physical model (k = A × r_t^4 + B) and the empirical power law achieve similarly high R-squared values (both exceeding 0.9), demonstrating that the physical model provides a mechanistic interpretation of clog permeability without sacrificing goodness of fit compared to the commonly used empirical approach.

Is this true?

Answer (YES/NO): NO